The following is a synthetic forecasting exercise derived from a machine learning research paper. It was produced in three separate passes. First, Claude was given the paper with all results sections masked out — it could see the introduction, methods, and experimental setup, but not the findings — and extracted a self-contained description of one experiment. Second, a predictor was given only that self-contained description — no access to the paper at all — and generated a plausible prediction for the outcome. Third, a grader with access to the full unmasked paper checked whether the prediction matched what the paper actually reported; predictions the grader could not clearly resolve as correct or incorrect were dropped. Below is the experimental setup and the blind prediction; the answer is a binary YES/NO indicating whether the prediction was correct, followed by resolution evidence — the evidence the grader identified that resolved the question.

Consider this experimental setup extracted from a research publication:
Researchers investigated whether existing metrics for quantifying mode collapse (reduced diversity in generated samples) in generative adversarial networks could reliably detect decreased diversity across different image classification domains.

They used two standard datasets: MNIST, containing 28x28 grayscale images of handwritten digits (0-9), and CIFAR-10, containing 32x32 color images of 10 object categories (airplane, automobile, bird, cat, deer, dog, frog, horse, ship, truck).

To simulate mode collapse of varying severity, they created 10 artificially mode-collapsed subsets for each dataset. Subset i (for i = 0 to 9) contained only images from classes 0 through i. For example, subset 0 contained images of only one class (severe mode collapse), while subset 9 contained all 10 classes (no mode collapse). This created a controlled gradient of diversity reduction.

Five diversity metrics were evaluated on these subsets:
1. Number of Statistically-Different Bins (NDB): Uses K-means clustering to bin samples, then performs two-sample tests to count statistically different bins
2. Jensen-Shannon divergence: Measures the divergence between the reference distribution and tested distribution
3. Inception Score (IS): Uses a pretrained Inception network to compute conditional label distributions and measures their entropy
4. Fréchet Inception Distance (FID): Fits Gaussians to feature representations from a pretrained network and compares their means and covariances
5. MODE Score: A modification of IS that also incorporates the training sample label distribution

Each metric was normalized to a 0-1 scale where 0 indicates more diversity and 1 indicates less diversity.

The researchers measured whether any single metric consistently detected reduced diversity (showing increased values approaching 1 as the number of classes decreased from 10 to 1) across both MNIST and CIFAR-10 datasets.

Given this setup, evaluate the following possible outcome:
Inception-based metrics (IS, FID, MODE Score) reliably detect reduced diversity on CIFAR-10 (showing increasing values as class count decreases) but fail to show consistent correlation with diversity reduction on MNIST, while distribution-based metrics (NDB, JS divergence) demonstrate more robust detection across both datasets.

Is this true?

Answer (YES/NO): NO